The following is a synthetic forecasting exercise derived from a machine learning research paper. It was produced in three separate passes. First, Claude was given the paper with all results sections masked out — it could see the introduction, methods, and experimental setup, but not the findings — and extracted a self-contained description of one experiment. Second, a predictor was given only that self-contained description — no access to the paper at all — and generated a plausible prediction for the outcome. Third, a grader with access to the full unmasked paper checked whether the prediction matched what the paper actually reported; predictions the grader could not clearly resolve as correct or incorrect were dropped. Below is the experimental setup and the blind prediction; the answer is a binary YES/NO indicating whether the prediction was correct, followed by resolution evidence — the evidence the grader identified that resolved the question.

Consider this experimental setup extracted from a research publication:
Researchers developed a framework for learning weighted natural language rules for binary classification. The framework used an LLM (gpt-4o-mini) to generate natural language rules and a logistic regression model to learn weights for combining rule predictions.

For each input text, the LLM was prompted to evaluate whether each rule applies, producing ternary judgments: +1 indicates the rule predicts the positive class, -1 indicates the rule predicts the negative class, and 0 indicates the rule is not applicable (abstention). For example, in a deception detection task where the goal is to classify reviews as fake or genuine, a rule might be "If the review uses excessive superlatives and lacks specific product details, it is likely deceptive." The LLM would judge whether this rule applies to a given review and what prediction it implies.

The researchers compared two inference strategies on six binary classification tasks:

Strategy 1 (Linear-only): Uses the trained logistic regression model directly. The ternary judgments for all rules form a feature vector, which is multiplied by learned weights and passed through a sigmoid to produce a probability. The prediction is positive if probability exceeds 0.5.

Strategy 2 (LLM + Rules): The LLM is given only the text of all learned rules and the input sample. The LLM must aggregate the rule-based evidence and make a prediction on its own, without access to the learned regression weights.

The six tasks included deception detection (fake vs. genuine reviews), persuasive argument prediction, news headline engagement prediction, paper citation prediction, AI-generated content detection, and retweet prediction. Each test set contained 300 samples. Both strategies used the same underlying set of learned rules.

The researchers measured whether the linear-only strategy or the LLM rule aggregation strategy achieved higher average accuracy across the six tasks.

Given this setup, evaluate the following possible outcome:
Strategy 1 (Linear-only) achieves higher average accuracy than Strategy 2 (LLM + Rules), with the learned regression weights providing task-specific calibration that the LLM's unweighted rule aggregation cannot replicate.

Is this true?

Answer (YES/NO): YES